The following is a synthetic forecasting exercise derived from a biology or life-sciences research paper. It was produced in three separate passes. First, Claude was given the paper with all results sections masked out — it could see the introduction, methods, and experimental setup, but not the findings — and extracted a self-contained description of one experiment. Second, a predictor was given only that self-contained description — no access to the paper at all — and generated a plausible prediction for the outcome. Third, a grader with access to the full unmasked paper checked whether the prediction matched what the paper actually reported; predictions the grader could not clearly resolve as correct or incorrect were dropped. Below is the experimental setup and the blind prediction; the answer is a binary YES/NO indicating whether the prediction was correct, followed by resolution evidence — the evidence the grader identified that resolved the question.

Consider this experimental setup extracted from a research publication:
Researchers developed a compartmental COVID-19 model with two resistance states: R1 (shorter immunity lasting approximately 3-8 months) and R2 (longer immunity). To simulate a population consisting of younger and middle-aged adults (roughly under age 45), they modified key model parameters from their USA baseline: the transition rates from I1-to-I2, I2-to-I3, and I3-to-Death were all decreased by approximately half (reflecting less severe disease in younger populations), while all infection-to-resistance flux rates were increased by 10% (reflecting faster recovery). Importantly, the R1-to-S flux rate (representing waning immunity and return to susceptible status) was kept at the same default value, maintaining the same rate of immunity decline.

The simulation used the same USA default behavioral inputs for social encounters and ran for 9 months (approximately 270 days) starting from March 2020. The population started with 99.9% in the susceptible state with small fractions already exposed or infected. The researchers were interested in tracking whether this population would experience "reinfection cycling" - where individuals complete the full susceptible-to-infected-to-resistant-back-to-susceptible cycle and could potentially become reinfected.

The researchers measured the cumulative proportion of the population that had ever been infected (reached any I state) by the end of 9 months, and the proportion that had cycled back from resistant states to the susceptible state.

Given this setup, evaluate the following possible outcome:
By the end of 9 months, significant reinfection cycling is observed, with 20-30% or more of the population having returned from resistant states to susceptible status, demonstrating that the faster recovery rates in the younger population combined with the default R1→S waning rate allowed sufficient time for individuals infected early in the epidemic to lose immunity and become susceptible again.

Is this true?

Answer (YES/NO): YES